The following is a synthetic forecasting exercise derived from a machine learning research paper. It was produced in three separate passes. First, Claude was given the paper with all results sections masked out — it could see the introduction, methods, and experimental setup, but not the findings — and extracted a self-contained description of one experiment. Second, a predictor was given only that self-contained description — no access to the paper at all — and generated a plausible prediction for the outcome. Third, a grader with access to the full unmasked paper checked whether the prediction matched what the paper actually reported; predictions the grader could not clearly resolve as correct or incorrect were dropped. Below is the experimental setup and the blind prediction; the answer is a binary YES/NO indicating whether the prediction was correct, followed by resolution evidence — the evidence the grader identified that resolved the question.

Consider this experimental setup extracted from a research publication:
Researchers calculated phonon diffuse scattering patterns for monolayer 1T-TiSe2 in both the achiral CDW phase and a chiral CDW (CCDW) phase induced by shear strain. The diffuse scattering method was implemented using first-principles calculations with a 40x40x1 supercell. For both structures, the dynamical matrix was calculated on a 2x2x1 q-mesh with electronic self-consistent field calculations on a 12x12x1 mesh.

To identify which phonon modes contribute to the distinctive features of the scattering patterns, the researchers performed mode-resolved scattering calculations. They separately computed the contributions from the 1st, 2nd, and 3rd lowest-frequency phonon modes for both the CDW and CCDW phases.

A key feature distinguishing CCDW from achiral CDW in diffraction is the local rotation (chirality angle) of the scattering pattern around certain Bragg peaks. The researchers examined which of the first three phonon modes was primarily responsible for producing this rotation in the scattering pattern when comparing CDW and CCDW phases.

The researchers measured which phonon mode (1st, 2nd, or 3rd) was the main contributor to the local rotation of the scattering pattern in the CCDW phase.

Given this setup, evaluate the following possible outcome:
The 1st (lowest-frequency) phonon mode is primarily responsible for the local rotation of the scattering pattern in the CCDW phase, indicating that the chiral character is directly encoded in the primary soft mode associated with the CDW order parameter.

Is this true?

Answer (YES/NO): NO